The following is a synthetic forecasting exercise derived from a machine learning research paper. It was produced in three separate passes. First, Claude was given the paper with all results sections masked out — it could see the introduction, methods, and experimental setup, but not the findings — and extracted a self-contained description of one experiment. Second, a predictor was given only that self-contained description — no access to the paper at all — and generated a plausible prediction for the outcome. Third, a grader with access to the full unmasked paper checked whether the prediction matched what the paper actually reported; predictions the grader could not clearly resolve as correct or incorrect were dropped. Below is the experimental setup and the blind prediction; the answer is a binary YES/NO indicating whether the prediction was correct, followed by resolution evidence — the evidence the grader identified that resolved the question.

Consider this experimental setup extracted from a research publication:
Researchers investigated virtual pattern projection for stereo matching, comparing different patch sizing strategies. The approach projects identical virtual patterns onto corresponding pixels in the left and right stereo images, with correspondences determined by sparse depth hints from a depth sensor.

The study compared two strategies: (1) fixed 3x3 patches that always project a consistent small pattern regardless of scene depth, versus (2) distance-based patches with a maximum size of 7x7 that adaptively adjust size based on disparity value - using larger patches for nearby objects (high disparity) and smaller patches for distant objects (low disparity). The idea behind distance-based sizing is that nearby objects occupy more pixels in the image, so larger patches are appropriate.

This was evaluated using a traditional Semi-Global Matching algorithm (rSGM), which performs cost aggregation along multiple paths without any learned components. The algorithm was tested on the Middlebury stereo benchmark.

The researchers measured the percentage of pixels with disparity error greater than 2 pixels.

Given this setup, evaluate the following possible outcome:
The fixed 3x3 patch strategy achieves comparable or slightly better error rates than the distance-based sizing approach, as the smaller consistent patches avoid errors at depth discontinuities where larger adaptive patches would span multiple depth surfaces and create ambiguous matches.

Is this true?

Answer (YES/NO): YES